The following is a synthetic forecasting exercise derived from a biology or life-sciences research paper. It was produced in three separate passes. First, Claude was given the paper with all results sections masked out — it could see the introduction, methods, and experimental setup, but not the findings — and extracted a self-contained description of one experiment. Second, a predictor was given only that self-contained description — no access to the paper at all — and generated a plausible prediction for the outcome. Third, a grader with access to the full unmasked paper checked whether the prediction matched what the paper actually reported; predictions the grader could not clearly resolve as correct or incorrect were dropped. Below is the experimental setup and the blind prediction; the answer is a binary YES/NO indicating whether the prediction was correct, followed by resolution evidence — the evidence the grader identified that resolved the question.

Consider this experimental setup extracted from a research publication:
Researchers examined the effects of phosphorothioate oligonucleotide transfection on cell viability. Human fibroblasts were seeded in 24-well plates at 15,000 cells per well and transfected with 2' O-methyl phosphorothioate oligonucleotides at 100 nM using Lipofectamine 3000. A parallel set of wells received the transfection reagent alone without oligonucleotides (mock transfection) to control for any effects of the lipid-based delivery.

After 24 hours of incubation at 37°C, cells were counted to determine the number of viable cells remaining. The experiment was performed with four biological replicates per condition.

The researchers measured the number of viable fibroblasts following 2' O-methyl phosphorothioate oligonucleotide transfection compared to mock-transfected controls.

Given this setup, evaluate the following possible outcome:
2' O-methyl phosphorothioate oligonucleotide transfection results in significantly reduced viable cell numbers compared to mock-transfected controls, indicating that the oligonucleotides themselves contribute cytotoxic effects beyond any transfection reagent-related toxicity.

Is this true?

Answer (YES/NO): YES